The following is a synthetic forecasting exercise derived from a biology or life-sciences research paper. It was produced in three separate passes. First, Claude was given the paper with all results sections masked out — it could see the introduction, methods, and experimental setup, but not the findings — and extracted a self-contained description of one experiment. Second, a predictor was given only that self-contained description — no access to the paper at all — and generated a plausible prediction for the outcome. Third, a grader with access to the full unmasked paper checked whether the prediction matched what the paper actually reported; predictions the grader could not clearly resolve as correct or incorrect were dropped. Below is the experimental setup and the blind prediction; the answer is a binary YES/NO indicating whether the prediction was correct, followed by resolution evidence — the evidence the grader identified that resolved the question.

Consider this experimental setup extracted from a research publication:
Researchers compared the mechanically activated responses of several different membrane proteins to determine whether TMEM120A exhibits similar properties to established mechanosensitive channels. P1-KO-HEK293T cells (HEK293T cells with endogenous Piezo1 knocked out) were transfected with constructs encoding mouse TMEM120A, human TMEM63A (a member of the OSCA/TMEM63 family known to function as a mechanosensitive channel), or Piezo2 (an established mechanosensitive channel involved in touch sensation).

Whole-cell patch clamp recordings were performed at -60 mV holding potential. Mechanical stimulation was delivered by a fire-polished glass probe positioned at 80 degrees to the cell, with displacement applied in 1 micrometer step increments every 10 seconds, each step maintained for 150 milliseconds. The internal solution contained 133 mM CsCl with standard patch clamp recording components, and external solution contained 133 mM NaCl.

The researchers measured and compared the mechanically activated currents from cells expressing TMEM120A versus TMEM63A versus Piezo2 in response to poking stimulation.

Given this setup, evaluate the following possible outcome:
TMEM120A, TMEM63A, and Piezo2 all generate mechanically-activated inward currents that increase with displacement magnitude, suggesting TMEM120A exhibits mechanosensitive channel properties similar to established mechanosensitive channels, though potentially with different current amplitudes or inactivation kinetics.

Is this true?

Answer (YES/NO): NO